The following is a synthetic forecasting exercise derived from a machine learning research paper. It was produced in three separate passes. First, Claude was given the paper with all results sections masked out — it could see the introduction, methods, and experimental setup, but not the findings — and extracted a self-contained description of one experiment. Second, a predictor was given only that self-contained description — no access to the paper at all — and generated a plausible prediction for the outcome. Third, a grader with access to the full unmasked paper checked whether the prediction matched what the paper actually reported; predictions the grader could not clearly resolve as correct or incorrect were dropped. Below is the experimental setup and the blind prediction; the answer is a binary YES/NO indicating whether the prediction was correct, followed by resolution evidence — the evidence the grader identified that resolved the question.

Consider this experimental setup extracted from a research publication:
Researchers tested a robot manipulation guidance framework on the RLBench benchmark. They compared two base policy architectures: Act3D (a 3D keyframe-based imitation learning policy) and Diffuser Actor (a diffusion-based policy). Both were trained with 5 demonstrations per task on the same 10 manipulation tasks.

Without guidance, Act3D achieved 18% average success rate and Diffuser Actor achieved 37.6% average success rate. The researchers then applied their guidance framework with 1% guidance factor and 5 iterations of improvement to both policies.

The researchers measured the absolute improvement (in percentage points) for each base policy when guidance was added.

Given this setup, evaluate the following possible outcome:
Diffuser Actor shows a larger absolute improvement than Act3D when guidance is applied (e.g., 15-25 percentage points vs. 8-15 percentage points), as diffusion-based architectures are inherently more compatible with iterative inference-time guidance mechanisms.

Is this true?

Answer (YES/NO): YES